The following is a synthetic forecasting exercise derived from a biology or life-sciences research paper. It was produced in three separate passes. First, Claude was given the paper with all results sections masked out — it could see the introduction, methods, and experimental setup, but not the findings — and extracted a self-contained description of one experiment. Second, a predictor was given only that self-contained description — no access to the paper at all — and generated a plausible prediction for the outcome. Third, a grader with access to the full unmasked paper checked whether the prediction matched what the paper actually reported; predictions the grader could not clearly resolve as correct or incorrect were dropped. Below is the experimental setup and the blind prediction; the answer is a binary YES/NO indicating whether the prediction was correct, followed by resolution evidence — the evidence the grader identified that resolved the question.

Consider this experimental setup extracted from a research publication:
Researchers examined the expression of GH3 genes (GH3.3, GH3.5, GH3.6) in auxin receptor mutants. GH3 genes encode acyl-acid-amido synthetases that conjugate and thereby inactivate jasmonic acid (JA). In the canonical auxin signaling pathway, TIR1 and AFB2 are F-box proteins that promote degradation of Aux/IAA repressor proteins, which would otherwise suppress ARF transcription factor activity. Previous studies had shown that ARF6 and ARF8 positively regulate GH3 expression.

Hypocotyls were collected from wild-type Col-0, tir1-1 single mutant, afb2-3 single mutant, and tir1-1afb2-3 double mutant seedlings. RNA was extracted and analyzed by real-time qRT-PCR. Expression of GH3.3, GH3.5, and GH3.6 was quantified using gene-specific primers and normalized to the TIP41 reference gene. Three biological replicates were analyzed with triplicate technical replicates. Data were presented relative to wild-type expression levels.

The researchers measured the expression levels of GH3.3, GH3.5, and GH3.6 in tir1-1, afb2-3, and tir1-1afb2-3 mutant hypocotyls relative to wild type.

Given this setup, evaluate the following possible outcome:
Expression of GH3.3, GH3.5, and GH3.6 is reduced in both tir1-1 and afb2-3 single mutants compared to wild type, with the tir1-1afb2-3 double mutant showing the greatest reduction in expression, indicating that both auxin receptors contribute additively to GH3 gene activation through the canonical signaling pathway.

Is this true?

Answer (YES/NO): NO